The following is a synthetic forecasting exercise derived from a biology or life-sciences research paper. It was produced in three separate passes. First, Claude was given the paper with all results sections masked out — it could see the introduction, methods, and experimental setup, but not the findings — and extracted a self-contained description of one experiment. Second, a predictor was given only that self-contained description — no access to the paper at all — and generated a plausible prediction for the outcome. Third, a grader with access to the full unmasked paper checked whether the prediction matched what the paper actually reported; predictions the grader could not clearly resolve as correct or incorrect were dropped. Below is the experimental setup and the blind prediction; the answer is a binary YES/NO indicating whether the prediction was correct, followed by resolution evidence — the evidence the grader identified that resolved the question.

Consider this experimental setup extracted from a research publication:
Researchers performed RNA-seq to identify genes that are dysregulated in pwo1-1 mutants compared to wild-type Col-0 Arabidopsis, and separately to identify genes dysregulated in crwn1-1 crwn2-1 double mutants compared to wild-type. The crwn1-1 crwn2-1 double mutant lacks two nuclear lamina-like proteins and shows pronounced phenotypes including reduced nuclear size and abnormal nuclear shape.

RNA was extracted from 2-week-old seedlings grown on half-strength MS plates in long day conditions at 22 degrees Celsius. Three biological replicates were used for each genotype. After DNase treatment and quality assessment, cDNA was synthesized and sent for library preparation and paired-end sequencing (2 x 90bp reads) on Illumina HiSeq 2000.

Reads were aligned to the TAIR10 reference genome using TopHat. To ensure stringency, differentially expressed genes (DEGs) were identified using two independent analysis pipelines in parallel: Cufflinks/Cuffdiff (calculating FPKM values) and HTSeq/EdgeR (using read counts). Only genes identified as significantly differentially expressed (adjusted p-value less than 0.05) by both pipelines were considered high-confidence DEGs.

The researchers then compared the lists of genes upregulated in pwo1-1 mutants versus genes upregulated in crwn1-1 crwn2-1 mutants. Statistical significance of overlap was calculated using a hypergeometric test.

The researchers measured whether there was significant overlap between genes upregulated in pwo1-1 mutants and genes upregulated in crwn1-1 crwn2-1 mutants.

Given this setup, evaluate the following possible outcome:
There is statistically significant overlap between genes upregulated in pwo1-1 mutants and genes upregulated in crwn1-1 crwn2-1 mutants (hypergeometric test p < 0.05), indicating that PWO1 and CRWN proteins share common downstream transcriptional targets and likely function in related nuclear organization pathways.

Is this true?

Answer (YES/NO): YES